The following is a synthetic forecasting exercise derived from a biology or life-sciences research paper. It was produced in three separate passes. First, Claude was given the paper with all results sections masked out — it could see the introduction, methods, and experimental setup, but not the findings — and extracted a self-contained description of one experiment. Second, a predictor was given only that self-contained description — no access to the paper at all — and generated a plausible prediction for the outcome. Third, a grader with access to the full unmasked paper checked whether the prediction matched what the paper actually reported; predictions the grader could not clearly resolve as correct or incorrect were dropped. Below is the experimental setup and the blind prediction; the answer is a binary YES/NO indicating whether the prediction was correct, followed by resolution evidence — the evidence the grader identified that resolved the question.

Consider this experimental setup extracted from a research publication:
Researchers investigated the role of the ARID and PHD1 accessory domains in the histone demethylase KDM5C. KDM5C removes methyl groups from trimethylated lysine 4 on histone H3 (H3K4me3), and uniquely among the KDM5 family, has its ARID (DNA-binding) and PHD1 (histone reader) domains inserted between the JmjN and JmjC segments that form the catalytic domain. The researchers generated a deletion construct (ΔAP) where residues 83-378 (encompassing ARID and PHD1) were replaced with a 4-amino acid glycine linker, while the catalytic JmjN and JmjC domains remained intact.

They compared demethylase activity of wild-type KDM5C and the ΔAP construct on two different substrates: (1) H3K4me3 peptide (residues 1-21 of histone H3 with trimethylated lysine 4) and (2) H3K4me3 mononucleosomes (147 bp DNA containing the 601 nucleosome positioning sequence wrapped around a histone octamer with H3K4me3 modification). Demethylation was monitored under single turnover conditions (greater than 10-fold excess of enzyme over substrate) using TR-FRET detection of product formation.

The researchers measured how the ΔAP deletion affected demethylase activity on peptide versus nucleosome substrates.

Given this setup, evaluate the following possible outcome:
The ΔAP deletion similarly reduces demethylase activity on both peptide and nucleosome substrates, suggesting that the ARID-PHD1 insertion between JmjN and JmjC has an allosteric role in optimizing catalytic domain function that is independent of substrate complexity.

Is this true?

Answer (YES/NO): NO